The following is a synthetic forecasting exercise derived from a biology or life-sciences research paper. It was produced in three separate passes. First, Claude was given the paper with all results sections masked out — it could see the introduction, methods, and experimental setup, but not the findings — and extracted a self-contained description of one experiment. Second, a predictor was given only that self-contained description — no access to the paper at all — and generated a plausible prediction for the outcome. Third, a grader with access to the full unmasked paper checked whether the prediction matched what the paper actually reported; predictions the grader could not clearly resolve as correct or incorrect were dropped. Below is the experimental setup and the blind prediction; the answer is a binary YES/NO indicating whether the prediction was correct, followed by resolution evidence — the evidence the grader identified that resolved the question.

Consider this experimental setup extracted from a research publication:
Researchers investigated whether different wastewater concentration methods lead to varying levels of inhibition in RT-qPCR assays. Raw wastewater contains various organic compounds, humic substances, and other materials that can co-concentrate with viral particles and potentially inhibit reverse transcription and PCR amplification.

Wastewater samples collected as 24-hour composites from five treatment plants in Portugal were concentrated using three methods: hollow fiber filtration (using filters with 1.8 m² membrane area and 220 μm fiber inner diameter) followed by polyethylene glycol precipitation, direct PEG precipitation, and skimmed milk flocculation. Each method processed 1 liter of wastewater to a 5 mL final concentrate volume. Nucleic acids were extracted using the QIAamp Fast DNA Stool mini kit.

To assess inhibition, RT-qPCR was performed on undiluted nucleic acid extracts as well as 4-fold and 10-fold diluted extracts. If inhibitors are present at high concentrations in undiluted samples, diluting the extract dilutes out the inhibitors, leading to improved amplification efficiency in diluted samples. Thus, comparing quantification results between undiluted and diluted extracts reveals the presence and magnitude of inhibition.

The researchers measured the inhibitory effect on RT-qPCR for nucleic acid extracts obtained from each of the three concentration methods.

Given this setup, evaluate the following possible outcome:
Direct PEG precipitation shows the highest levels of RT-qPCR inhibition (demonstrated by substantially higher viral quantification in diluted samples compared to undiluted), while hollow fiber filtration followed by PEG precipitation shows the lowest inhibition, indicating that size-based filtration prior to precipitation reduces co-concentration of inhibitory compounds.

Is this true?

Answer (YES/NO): NO